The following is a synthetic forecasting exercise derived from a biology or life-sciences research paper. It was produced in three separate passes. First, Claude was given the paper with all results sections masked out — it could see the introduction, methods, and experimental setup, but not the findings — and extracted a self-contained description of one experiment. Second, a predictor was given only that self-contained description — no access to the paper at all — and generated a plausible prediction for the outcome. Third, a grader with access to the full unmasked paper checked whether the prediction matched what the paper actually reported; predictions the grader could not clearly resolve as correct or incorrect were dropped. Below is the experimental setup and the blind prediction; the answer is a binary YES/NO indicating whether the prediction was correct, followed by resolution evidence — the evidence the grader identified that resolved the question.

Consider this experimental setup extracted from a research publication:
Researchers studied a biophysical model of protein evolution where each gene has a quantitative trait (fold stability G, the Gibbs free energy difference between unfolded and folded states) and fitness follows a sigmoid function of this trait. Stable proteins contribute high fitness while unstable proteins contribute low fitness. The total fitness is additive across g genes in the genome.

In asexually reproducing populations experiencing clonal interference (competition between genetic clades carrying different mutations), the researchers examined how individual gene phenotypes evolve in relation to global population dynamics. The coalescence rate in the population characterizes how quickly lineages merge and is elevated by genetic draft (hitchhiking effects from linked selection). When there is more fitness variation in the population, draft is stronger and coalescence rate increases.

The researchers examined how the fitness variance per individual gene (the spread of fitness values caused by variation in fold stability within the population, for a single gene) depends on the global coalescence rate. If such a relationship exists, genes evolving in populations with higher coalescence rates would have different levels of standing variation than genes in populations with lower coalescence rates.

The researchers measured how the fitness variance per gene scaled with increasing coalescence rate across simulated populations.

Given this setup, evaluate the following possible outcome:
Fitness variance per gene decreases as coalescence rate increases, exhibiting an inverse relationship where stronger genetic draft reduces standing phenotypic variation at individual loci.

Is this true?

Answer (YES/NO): NO